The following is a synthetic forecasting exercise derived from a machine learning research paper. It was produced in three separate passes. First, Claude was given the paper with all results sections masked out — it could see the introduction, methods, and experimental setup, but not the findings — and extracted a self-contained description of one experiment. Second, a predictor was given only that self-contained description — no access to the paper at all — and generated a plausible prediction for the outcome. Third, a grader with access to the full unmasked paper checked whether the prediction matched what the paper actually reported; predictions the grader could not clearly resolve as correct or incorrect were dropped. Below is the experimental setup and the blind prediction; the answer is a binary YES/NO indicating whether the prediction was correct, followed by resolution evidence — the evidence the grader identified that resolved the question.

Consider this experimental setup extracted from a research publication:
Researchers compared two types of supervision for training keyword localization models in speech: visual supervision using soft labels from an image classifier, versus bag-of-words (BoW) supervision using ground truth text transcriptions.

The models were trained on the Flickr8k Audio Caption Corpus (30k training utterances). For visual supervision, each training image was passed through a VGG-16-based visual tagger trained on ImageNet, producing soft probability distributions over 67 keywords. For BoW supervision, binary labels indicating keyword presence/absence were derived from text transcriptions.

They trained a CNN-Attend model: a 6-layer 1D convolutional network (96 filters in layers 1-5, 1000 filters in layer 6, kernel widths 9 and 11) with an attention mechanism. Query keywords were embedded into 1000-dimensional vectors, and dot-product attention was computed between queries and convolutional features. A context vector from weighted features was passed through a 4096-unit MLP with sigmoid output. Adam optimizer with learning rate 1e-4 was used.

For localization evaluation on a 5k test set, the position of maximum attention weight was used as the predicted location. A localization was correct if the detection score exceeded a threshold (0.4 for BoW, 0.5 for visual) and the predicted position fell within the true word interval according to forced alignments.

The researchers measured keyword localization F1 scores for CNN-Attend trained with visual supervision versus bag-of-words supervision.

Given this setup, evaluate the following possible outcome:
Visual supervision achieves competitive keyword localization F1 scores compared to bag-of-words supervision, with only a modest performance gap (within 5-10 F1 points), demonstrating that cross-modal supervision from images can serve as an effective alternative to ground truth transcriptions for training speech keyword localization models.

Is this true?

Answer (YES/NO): NO